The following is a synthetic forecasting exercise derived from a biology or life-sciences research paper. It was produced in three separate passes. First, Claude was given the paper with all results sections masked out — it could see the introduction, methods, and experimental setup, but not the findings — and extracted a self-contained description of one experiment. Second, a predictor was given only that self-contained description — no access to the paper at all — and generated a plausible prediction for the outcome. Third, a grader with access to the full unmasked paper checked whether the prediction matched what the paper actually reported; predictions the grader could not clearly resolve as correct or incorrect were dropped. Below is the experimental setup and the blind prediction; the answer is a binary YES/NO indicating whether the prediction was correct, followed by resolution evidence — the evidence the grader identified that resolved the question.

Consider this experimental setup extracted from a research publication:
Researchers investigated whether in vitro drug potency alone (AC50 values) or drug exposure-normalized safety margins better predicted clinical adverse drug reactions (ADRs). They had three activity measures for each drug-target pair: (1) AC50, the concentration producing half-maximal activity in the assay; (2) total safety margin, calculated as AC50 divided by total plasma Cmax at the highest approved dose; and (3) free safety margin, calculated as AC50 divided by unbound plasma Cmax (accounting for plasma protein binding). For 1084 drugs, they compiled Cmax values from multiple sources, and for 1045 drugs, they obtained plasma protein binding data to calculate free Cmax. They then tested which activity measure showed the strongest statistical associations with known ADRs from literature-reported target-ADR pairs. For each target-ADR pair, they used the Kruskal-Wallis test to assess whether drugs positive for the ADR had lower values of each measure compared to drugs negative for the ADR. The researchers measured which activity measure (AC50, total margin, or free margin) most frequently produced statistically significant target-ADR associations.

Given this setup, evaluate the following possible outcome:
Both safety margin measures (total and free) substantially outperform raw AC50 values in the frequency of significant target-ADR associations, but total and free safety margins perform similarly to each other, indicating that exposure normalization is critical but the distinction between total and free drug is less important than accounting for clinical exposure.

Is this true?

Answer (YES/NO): NO